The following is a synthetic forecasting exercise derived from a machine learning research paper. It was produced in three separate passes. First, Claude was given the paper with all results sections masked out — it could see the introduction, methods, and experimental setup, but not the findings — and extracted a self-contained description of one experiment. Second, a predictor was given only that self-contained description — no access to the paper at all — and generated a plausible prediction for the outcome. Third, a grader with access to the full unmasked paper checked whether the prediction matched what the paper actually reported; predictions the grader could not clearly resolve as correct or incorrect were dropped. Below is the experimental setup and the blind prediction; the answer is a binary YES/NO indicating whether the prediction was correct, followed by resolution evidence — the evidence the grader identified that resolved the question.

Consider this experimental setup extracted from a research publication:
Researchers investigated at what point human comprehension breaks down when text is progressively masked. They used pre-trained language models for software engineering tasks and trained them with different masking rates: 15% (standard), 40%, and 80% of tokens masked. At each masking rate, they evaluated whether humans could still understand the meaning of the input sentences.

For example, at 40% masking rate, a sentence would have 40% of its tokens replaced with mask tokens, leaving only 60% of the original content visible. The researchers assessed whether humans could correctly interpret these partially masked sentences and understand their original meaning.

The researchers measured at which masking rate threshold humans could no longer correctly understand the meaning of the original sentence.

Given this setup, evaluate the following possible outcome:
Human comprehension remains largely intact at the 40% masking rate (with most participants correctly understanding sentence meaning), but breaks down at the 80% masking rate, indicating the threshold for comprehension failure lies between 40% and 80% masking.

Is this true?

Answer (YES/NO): NO